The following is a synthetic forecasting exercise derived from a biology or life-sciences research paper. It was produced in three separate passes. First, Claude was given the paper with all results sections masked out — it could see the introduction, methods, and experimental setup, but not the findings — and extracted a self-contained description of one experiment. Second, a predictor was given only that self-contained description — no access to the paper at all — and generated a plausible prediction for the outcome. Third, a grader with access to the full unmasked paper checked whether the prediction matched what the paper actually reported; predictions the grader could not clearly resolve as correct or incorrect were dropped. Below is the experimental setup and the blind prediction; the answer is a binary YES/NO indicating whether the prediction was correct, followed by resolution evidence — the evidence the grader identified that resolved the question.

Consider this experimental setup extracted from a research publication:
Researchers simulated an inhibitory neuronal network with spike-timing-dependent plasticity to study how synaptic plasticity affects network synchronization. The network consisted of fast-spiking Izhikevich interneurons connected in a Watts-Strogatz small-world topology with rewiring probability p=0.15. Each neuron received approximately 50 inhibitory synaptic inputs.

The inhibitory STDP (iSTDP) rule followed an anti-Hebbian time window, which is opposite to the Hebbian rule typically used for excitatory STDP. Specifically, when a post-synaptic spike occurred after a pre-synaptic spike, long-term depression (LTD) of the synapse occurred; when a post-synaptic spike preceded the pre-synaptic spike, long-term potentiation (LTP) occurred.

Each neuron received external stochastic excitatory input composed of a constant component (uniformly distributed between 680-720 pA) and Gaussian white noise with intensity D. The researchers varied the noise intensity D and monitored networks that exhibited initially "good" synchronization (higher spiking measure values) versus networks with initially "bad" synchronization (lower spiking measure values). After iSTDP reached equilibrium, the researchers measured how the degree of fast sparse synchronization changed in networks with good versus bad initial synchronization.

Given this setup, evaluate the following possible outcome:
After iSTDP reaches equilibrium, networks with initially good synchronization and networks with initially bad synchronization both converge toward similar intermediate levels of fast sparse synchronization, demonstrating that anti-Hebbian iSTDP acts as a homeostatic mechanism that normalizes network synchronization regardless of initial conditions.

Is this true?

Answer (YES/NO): NO